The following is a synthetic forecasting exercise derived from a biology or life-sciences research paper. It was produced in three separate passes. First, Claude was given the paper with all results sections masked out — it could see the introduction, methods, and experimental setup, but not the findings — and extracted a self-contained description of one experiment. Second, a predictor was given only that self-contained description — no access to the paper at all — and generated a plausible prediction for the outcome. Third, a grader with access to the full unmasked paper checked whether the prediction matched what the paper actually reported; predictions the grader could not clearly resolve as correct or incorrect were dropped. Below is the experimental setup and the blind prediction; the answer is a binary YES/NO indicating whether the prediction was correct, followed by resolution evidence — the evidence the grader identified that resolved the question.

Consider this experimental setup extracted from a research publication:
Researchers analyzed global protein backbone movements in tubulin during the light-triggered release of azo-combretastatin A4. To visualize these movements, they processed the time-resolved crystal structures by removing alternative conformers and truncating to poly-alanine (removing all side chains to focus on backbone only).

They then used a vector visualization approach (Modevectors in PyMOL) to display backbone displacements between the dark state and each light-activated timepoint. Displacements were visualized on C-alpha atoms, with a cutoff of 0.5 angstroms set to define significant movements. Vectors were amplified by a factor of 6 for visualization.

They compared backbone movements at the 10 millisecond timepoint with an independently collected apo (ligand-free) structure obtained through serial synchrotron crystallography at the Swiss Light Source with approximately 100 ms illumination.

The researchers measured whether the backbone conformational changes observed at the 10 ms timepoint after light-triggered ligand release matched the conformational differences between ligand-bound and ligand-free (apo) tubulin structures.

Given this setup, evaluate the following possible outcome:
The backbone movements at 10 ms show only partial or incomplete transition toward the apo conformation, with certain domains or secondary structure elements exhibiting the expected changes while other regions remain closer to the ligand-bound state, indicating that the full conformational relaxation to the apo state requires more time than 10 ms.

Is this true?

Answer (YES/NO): YES